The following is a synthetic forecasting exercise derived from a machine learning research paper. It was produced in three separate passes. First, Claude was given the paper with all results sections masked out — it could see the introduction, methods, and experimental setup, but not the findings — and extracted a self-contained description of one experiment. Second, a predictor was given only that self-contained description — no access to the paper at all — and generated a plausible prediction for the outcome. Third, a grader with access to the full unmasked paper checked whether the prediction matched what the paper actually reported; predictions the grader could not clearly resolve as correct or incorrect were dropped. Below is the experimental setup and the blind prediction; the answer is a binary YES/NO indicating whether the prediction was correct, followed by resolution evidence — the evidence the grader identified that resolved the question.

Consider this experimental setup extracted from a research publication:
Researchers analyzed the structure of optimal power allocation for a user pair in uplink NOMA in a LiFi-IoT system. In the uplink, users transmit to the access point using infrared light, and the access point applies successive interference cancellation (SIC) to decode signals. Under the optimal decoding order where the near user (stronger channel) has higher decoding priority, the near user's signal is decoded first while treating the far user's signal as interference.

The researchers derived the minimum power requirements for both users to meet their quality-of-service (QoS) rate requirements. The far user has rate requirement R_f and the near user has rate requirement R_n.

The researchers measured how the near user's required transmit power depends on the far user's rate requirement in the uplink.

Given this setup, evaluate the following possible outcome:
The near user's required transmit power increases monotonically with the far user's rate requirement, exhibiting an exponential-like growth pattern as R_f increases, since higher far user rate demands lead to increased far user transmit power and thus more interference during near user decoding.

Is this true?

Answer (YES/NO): YES